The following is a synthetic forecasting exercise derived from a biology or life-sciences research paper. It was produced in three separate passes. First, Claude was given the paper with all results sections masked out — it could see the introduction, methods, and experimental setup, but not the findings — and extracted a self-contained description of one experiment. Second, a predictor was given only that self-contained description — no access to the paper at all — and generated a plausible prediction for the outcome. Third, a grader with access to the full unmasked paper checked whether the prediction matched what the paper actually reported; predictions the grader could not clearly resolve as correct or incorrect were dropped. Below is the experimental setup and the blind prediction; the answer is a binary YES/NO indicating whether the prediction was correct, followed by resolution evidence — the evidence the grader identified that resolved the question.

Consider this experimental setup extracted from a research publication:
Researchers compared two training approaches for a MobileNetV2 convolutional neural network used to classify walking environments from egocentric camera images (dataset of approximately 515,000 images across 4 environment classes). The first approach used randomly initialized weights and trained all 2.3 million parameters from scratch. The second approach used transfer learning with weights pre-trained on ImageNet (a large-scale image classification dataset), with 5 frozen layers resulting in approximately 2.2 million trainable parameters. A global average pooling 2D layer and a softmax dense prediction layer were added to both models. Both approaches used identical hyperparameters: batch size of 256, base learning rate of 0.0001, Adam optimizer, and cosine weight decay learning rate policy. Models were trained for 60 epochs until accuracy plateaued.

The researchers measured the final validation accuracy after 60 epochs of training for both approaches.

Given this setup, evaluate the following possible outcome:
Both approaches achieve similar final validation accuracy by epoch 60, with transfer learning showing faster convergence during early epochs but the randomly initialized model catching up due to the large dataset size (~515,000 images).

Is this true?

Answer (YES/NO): NO